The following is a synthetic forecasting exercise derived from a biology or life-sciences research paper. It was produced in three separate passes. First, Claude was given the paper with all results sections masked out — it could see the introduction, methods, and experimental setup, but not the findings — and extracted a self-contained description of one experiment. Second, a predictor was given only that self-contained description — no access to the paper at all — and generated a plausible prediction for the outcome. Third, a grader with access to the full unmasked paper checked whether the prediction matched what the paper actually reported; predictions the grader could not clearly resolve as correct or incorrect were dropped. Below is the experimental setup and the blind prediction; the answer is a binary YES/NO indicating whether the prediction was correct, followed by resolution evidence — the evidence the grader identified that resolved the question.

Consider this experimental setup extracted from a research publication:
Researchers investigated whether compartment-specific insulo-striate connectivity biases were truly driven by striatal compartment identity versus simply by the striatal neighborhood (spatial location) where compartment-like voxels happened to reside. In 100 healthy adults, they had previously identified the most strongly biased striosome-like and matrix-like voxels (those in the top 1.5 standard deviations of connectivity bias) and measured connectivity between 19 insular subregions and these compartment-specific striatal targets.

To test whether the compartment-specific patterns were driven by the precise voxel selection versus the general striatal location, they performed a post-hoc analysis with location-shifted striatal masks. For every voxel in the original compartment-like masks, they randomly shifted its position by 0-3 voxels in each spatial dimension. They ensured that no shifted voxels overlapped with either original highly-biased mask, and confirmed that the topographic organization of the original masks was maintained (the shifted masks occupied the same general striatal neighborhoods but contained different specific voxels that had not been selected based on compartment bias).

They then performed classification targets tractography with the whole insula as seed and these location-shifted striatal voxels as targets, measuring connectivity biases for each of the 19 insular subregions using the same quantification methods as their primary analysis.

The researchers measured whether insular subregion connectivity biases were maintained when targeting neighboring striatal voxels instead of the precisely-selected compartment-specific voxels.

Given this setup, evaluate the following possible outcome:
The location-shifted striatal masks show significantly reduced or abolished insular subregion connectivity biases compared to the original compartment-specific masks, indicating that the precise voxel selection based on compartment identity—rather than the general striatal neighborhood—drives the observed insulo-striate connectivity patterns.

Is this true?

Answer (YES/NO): YES